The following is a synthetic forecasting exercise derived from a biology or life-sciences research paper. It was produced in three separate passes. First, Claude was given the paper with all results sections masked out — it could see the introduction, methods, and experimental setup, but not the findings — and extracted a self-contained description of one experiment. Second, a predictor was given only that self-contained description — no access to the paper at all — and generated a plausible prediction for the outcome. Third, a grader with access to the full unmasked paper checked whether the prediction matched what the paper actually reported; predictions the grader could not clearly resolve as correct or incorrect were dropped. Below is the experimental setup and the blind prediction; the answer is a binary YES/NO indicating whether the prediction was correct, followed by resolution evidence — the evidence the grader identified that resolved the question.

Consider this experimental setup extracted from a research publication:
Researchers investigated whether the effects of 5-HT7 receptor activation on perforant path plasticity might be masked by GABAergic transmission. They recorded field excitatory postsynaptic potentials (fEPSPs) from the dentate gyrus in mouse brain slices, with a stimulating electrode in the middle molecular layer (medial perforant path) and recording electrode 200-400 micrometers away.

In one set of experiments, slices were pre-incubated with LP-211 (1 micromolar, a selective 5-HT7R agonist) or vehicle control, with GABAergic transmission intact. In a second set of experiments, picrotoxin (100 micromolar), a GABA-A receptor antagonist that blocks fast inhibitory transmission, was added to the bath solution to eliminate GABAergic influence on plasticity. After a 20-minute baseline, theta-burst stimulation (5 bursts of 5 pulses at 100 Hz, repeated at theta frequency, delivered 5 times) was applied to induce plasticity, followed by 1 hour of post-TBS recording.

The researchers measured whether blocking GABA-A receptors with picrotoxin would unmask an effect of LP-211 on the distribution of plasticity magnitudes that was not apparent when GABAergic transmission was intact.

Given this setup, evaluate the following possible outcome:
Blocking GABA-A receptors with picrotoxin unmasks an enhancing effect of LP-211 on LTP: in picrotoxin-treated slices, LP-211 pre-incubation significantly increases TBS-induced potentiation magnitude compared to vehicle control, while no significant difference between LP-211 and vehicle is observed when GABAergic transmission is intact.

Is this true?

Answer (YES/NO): NO